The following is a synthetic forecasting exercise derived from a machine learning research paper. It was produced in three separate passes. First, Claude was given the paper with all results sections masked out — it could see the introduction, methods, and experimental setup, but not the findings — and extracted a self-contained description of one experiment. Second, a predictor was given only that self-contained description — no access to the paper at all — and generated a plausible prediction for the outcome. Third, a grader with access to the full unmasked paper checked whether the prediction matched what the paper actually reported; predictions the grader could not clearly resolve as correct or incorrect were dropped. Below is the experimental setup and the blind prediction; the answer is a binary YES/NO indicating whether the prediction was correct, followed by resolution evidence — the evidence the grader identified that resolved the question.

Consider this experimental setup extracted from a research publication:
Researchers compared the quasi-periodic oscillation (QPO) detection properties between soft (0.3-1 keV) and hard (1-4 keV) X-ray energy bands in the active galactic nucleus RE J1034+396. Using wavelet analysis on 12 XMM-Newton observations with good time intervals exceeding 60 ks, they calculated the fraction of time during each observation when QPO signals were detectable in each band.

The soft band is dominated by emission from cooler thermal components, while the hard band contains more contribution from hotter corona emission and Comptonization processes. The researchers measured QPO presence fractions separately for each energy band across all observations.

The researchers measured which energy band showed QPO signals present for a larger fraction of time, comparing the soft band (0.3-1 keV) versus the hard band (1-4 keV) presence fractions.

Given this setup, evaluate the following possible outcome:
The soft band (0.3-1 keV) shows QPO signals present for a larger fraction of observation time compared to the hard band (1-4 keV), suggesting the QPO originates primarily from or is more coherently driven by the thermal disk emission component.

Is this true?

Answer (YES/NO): NO